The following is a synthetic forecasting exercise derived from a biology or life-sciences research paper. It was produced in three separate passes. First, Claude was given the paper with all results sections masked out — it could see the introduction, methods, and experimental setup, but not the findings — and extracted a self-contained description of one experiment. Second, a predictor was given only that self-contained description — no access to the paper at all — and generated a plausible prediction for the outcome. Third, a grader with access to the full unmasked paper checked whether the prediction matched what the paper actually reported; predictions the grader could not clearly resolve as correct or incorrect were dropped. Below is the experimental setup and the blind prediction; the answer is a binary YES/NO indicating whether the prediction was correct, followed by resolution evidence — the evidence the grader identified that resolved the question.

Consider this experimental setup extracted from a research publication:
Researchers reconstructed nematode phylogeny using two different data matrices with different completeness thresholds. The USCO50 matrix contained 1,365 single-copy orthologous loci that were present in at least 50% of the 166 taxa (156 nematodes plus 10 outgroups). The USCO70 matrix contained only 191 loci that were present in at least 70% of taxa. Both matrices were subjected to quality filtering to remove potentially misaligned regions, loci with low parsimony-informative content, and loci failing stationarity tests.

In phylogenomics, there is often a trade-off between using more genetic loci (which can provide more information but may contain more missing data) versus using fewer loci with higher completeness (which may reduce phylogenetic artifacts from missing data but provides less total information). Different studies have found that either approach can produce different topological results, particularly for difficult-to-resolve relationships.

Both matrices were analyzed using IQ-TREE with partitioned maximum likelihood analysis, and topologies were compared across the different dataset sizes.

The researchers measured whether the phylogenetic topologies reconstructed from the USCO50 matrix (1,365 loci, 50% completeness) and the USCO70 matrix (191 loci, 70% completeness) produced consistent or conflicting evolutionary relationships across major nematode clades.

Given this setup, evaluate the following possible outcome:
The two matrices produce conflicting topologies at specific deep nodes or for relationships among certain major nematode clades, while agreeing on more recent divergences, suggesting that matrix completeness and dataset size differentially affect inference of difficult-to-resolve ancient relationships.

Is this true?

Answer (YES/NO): NO